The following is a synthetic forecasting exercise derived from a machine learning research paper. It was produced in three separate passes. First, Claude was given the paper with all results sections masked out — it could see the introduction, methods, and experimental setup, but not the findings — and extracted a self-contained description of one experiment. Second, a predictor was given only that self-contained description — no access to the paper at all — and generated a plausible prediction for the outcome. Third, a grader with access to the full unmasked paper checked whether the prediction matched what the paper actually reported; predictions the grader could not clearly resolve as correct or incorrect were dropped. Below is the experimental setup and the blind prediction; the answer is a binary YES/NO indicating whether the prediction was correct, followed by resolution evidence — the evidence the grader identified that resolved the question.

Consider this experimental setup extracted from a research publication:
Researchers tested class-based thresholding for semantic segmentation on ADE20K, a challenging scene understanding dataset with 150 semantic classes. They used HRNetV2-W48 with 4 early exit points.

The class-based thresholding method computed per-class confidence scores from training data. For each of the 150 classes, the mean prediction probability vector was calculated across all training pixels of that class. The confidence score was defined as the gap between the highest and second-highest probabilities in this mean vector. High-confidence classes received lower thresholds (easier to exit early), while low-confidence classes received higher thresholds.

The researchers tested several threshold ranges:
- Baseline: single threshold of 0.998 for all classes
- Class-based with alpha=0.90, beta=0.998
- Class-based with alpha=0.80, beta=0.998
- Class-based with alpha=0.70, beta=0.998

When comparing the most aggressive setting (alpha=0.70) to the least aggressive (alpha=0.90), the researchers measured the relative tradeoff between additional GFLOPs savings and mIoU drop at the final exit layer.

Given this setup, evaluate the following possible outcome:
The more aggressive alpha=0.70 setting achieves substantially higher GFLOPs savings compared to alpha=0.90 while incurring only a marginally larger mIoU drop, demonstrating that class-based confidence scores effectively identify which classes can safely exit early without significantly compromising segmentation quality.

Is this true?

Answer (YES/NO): NO